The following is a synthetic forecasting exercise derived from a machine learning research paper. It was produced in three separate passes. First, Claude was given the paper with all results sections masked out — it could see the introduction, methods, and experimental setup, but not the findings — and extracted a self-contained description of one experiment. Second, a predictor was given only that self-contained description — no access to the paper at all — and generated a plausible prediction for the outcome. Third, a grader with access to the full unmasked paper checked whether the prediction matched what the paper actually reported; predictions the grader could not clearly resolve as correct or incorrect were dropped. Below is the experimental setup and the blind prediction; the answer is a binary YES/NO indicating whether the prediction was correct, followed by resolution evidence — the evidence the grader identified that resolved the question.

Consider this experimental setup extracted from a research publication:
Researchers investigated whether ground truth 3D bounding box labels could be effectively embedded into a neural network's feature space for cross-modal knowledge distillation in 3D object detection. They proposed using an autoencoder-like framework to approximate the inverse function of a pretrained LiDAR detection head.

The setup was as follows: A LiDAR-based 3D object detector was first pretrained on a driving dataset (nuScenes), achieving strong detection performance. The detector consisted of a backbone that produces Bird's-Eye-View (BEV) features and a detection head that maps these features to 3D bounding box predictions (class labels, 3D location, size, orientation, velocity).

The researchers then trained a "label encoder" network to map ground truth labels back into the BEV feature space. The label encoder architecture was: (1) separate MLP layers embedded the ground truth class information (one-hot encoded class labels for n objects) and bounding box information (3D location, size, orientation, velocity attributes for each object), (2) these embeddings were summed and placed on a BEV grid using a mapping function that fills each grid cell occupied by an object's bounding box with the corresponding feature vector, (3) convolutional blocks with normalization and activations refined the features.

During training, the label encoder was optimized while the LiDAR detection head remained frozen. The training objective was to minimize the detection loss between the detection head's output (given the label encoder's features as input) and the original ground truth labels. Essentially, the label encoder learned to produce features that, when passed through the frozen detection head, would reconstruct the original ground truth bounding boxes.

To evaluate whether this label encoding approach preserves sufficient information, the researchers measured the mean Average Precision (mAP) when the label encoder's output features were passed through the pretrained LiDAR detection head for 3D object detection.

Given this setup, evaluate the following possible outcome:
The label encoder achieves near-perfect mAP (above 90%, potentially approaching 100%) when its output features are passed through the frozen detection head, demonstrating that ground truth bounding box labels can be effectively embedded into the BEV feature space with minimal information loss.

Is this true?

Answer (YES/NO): YES